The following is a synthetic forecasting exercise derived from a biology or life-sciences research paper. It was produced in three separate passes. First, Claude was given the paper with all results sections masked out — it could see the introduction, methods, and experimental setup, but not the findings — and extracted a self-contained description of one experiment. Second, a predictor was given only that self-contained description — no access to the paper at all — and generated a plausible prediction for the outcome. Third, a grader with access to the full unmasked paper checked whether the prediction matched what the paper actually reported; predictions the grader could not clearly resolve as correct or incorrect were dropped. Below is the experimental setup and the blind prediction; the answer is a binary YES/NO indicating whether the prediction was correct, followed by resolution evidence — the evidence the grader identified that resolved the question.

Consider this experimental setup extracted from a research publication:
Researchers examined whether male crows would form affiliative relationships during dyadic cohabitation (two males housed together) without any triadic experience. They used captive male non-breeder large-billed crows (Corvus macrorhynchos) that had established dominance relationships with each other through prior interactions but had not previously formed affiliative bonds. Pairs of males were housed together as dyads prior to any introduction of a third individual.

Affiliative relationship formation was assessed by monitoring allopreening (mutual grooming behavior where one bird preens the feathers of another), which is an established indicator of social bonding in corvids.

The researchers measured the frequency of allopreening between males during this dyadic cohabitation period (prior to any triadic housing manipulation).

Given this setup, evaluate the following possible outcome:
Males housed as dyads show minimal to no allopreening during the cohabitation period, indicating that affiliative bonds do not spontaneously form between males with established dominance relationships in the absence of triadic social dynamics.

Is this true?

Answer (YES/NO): YES